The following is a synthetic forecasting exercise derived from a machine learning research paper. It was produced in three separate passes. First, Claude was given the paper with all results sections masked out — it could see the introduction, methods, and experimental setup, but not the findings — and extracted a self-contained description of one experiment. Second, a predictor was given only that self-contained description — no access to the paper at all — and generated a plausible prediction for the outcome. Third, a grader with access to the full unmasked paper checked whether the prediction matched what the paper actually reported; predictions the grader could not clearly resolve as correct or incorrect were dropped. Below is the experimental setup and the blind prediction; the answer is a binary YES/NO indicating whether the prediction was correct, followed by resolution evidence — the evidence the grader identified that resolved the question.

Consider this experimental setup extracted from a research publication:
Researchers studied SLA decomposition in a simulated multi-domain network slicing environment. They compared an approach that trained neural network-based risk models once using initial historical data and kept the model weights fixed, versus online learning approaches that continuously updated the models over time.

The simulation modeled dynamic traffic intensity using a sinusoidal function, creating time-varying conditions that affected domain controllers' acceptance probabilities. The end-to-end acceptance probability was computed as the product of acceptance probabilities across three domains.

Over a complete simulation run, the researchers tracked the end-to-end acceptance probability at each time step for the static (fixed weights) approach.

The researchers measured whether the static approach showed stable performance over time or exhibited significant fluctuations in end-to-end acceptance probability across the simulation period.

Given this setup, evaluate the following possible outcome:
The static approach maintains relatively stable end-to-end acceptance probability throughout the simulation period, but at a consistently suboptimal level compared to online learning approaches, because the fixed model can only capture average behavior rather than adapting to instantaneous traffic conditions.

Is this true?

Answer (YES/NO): NO